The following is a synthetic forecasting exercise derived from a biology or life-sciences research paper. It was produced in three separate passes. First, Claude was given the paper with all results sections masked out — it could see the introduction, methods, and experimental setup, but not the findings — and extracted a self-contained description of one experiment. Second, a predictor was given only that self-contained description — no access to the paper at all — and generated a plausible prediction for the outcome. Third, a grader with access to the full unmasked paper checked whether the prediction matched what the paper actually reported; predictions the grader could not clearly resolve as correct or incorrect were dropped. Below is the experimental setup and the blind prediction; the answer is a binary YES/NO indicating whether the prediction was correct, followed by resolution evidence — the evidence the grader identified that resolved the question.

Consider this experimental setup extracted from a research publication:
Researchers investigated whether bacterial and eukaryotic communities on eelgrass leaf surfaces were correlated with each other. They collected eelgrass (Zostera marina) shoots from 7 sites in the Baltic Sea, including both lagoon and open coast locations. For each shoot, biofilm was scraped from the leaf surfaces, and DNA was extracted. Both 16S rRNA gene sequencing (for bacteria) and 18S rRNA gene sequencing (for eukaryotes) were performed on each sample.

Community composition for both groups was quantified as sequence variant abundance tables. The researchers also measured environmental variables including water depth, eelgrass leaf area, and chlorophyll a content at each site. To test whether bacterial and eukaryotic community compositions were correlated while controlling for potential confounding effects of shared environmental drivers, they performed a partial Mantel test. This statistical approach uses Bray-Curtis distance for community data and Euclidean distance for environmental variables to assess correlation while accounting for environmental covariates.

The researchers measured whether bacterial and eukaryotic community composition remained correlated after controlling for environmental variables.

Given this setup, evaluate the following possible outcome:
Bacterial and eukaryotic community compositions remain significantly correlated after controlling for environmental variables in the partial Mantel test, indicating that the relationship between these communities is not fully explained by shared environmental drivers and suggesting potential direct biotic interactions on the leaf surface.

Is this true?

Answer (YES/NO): YES